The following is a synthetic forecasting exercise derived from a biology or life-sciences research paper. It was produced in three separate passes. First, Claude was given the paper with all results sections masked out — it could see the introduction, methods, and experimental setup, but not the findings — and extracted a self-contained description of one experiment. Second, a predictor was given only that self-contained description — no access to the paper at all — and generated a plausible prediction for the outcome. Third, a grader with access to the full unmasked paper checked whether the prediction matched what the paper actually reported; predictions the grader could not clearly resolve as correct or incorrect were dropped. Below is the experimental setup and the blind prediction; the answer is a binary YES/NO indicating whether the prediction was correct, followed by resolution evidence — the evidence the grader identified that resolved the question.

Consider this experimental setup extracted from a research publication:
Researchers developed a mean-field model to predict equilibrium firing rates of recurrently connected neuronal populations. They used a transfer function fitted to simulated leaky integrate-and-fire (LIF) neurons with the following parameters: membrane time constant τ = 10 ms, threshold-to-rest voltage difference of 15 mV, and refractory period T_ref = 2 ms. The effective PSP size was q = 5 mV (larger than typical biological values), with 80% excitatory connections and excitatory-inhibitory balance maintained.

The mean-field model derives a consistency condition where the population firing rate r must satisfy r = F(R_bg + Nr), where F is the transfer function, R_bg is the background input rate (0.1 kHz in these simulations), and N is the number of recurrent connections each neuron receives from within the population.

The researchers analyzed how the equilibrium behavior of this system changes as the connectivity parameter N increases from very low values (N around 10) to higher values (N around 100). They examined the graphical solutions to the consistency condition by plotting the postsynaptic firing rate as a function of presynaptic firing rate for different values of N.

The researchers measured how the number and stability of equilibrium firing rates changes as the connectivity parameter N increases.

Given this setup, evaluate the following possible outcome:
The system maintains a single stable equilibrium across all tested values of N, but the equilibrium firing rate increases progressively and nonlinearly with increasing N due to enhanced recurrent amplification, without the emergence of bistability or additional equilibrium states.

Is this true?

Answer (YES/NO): NO